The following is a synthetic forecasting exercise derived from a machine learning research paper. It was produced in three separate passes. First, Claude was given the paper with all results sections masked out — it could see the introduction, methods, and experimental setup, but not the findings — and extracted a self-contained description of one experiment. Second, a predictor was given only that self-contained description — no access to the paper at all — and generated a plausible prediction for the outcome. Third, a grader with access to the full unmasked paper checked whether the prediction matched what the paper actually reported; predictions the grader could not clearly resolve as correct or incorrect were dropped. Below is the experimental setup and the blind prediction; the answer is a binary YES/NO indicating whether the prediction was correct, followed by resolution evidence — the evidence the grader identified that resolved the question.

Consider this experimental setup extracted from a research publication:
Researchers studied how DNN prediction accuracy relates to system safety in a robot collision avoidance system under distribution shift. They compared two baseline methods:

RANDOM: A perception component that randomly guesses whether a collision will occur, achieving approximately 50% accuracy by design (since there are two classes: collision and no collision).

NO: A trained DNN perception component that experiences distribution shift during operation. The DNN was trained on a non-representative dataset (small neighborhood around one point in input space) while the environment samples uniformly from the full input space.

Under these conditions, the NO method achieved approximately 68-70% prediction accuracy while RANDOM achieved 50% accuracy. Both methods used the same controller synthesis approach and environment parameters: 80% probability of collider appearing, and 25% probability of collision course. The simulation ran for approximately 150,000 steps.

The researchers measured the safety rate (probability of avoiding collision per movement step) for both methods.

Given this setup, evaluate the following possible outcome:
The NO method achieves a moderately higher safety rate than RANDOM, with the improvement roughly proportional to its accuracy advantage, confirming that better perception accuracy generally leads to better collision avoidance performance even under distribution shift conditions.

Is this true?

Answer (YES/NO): NO